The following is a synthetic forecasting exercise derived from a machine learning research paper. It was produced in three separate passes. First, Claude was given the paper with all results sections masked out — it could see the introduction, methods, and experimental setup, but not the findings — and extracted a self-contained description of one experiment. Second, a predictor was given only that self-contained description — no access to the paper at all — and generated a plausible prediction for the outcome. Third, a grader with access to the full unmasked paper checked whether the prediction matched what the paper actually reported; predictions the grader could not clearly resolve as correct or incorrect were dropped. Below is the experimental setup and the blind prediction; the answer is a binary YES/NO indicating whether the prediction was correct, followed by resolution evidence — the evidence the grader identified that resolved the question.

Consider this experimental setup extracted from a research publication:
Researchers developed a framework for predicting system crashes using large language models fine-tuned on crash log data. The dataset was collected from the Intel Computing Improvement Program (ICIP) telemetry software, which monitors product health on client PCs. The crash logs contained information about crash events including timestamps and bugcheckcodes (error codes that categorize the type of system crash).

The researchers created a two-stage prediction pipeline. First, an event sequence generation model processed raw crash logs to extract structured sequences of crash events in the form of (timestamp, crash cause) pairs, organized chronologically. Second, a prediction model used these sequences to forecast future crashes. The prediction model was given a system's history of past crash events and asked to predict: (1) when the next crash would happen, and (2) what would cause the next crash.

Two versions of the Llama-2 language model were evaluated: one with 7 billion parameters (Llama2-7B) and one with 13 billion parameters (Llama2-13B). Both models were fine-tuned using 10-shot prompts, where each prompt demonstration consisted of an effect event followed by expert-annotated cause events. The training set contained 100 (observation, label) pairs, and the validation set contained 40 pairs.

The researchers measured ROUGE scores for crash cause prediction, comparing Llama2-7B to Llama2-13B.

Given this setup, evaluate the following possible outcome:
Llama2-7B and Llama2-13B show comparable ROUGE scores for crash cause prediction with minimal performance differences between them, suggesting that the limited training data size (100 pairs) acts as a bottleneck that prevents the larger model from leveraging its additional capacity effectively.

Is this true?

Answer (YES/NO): NO